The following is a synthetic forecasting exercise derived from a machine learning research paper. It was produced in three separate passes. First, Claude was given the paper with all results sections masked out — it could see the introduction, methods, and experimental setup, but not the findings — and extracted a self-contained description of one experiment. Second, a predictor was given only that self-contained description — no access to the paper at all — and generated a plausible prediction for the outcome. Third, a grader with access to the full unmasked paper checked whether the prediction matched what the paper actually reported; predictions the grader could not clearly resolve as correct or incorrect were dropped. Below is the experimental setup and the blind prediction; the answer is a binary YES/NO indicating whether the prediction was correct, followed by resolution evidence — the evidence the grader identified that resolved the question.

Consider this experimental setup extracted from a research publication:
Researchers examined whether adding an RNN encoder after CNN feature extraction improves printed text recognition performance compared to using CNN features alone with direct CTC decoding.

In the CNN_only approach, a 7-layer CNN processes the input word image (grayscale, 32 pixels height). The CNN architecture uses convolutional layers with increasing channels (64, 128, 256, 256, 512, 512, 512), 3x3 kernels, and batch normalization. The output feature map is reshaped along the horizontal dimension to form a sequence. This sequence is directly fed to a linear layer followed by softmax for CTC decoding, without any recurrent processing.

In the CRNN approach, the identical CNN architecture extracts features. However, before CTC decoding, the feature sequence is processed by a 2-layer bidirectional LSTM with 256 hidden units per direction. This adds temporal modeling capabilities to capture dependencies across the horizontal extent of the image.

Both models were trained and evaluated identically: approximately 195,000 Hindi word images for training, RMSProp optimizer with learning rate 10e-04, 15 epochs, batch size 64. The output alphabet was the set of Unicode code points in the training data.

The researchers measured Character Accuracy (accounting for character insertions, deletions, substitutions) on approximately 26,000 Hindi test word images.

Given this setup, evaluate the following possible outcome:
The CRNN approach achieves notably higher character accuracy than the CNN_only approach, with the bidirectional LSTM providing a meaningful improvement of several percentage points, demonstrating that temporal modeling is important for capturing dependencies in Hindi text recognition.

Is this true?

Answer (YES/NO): NO